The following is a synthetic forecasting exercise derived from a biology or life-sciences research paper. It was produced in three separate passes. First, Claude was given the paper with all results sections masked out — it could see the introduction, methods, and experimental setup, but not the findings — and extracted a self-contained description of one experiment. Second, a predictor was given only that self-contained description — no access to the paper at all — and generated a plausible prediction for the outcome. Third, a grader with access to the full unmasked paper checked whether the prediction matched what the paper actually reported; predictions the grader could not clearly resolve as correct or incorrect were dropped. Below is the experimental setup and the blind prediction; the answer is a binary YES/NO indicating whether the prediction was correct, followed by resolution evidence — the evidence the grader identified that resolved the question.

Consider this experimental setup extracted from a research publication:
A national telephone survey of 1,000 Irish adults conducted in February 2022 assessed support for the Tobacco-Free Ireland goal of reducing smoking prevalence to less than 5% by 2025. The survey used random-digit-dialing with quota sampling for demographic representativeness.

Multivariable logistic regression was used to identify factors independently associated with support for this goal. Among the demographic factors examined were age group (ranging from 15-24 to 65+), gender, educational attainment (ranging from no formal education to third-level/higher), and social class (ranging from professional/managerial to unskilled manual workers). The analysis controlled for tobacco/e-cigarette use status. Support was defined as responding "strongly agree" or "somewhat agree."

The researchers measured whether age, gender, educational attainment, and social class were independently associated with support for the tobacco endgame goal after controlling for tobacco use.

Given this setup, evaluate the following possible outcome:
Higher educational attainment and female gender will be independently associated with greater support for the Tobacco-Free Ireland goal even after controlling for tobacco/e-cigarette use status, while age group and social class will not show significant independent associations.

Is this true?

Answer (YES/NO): NO